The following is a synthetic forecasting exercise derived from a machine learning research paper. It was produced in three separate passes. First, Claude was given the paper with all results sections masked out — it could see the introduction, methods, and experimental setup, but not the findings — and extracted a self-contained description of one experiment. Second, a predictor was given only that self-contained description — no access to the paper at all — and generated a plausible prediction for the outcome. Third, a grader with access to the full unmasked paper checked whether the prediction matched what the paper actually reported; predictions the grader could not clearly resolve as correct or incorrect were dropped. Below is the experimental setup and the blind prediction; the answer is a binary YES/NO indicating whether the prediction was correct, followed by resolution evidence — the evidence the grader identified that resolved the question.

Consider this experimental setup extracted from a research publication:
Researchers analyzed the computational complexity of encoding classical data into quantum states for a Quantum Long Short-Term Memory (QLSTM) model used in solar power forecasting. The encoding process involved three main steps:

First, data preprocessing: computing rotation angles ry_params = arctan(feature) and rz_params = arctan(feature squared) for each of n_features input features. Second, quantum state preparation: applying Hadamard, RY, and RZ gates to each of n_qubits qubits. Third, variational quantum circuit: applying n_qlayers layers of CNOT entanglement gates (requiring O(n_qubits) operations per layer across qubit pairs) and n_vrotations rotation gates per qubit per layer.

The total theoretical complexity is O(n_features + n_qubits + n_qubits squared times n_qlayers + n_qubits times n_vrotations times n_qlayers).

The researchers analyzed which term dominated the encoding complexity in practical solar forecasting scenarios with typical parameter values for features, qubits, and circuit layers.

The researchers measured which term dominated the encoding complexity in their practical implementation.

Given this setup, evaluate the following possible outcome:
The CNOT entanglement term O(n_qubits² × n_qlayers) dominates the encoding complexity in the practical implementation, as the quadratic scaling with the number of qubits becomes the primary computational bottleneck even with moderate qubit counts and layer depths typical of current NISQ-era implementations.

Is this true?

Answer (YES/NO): YES